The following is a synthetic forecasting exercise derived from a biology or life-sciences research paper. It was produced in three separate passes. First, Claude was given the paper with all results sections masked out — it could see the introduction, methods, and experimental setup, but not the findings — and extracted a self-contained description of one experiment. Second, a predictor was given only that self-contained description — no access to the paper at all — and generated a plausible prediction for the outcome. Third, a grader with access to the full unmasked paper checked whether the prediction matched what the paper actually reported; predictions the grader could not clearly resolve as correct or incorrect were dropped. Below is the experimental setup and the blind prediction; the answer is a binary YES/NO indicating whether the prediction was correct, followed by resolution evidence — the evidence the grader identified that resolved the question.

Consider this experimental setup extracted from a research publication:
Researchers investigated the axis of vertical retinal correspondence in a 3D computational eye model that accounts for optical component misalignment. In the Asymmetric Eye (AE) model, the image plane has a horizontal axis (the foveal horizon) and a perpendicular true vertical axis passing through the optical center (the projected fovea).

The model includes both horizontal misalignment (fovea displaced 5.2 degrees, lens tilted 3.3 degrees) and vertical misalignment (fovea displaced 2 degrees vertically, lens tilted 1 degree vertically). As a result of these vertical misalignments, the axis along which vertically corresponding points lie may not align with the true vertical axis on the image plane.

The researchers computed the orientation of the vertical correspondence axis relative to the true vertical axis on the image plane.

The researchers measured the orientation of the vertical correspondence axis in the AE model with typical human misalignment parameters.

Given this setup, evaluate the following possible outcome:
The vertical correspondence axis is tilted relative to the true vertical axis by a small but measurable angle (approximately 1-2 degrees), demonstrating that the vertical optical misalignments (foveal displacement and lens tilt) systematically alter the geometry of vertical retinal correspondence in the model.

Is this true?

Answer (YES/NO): NO